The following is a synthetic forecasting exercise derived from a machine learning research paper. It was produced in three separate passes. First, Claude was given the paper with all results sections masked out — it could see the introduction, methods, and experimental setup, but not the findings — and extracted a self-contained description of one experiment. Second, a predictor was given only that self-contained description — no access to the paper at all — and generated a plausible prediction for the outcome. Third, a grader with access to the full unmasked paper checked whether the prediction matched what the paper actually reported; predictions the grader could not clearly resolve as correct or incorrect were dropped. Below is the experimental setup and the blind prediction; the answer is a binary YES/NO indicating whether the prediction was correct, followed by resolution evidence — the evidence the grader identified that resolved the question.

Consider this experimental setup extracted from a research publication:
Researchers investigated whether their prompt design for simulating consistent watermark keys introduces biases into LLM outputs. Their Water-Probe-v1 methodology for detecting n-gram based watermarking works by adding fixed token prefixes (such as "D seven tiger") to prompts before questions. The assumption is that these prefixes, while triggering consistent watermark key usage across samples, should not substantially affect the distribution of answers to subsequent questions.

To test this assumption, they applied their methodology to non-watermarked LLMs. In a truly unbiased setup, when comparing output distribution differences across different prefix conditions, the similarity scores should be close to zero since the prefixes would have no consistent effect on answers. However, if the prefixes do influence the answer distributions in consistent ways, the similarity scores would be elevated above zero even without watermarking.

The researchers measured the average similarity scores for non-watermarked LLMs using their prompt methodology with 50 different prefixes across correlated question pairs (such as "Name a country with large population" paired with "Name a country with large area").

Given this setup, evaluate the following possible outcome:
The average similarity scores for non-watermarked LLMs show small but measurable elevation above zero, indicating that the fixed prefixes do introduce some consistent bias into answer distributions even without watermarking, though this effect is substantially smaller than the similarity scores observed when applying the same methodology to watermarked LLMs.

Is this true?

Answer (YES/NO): YES